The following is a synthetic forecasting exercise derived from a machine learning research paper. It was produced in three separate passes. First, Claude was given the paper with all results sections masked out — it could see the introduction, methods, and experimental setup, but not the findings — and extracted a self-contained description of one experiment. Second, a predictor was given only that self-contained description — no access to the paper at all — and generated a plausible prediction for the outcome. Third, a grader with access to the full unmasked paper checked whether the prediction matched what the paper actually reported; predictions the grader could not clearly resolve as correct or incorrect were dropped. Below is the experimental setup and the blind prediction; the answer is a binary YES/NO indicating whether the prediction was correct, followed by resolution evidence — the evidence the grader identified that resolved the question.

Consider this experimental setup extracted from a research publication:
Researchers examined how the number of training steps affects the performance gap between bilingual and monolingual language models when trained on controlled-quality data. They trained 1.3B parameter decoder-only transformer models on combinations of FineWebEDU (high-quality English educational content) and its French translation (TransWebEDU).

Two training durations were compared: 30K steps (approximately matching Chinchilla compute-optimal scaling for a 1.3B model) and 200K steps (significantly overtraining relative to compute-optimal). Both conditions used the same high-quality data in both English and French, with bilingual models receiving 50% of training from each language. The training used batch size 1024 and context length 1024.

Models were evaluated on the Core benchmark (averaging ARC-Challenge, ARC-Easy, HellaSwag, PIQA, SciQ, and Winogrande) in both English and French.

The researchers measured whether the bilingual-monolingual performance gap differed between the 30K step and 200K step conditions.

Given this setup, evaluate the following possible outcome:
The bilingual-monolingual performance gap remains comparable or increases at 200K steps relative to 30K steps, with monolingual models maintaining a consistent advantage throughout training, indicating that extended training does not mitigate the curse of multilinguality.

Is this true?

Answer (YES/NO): NO